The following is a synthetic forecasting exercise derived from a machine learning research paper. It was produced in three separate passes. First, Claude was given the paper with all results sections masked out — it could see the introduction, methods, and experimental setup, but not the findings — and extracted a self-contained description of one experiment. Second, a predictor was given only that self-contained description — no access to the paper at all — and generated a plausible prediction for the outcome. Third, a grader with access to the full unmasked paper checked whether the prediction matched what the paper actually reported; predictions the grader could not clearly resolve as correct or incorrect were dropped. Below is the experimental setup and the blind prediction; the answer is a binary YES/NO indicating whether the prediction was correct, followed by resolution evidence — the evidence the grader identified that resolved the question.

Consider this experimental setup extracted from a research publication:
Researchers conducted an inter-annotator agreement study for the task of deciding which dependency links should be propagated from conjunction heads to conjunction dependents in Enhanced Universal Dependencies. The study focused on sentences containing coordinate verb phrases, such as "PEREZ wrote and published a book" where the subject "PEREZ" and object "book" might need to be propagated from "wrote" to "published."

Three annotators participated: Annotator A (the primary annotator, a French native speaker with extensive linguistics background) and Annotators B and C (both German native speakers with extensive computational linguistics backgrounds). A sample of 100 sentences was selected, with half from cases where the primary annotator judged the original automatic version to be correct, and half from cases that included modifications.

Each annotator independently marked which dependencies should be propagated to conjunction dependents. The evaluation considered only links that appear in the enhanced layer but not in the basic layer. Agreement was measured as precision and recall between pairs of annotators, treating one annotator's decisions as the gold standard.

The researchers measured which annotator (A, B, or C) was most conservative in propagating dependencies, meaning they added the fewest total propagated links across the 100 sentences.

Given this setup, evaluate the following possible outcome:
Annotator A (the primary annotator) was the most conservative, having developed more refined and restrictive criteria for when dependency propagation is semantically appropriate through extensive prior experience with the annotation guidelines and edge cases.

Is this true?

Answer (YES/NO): NO